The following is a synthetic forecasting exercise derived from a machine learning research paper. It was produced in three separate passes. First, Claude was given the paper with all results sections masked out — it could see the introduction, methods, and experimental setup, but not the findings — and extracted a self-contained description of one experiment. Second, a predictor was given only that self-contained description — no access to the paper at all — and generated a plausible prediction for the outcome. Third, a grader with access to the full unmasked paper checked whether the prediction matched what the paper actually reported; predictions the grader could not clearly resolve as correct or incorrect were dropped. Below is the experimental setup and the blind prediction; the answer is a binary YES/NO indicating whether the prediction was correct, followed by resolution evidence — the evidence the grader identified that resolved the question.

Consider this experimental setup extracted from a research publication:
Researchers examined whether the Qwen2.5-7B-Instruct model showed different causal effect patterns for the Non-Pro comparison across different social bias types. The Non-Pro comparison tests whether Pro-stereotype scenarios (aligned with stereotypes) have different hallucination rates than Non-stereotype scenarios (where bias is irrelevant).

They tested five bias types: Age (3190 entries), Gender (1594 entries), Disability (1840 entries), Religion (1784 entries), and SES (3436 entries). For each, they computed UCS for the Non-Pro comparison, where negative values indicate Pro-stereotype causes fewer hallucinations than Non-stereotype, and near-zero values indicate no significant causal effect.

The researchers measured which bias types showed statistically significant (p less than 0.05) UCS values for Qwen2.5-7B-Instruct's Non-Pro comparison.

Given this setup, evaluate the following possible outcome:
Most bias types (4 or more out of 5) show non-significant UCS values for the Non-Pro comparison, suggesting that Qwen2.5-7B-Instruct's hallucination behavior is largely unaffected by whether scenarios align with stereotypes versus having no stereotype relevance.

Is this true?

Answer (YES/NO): NO